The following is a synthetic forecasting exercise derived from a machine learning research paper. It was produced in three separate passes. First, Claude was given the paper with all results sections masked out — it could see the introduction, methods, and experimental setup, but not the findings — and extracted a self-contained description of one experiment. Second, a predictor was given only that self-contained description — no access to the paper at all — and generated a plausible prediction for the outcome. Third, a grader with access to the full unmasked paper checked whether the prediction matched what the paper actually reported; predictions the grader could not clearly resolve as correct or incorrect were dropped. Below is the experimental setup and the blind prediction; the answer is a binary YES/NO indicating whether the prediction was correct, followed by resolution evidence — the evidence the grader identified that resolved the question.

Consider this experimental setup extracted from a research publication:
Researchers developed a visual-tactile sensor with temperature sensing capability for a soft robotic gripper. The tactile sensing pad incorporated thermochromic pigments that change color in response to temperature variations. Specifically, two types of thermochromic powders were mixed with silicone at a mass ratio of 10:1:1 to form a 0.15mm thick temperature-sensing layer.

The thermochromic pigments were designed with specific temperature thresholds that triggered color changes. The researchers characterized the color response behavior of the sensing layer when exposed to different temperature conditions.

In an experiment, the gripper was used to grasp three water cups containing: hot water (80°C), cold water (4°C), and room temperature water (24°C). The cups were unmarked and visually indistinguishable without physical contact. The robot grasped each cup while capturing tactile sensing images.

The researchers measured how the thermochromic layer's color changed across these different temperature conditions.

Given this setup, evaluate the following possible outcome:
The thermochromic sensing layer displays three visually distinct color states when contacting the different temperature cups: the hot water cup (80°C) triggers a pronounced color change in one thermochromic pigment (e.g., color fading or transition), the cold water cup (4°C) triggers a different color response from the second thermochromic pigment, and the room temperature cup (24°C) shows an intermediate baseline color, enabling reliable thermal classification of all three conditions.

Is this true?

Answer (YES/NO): YES